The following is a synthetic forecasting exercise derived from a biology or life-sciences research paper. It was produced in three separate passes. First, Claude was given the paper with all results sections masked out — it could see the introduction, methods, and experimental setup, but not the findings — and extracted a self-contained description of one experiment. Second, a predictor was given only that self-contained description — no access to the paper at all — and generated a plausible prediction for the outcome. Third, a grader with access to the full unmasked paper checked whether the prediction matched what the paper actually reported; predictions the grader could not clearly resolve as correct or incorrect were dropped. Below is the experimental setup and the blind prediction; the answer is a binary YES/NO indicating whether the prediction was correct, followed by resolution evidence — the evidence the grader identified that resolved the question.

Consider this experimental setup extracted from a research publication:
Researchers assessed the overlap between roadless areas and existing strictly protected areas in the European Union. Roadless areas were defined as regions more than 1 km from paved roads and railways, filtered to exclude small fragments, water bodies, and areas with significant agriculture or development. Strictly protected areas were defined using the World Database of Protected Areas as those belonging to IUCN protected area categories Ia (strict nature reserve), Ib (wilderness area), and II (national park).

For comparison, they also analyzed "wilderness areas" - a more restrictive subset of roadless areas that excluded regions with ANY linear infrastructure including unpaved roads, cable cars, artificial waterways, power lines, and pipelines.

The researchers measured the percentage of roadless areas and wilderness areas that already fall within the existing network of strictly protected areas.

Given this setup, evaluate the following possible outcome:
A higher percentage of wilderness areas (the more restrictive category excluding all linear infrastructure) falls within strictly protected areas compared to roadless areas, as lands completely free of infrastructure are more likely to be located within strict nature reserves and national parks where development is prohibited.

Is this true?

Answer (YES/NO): YES